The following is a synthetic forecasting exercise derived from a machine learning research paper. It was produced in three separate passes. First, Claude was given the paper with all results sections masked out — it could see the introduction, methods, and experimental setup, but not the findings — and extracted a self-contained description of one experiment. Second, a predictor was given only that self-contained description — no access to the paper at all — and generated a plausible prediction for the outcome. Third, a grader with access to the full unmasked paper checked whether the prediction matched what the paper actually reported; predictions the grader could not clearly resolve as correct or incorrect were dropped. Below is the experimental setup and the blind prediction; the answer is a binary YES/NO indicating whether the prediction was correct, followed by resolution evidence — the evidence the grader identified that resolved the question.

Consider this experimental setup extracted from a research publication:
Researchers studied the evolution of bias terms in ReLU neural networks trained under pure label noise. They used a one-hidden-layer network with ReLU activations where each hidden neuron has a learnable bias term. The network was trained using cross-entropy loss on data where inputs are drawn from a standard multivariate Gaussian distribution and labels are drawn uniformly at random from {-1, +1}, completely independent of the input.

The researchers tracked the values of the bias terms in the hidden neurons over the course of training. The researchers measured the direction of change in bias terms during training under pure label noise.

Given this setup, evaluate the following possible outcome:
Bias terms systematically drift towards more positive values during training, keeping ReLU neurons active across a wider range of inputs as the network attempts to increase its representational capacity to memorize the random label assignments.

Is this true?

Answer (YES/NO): NO